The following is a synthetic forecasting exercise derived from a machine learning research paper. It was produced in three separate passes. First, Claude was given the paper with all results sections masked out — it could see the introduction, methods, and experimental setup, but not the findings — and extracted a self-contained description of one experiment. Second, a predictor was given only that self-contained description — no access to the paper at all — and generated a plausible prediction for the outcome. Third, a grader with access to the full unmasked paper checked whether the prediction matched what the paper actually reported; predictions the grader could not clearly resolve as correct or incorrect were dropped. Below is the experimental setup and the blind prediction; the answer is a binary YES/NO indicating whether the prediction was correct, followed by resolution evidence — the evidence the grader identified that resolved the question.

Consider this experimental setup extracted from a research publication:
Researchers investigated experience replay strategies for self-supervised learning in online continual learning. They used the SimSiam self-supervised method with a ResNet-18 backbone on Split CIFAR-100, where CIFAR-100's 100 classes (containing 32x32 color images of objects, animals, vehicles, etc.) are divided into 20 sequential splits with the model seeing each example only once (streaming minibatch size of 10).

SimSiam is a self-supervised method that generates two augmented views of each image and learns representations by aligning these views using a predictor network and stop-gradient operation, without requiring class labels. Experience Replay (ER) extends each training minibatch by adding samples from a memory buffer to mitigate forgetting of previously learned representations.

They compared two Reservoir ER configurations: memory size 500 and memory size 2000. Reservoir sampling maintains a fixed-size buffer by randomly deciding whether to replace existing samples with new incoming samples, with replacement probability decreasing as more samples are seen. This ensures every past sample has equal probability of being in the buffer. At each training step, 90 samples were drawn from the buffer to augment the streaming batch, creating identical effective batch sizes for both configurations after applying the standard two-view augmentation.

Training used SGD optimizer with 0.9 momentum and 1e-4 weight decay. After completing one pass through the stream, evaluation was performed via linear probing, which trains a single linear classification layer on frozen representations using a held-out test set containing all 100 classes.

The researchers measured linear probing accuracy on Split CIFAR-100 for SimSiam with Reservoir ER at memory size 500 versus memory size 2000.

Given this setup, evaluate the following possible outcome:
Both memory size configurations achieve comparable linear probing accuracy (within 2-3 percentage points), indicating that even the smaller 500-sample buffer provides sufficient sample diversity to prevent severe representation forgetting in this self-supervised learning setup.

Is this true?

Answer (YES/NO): NO